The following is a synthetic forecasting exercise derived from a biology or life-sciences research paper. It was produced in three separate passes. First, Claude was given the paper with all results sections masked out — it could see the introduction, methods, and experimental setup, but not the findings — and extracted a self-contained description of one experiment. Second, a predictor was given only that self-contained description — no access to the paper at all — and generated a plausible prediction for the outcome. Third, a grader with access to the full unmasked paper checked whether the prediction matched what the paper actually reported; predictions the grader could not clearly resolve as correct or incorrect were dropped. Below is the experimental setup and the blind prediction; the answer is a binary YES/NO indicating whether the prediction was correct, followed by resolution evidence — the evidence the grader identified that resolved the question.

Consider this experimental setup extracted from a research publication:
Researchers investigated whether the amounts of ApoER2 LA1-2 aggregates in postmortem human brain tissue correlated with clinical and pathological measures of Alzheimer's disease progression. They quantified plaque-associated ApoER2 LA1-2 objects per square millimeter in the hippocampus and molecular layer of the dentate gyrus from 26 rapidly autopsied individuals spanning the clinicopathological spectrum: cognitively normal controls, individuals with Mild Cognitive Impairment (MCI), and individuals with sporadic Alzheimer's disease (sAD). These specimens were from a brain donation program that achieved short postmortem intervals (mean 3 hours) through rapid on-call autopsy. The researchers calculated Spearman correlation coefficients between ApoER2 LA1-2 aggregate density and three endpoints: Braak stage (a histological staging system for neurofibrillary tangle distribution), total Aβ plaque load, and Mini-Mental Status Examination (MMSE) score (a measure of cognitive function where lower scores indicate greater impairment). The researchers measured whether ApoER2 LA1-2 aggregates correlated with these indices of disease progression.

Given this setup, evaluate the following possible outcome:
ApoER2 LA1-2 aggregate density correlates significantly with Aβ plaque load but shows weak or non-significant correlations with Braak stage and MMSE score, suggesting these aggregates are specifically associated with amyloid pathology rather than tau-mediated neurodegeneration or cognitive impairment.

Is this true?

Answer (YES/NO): NO